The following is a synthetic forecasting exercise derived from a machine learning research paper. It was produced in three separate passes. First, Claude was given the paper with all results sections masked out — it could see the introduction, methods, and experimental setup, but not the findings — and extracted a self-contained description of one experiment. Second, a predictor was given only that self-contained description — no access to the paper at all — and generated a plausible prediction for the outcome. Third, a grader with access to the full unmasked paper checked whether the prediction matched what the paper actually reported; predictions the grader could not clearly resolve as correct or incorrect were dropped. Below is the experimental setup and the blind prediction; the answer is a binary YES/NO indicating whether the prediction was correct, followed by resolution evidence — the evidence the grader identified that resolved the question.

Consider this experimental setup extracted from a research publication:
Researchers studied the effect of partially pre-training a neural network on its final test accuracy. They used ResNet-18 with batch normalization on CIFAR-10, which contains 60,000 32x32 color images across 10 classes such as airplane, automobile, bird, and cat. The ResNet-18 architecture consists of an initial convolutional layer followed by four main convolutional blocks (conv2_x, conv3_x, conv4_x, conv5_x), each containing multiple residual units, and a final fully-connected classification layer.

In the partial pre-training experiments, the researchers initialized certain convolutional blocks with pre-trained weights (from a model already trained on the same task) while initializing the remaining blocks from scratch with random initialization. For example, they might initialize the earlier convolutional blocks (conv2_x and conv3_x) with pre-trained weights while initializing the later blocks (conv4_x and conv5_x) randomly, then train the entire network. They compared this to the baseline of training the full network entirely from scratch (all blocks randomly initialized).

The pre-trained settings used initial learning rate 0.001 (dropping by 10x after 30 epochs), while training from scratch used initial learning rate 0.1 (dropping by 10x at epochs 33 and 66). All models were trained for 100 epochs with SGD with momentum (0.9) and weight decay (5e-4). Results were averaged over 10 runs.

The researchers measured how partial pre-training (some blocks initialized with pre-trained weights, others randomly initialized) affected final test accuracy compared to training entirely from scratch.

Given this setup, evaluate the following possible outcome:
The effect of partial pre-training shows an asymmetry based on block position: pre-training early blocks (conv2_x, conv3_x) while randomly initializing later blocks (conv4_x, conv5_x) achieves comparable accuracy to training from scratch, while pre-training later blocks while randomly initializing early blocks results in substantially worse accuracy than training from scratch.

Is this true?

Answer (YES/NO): NO